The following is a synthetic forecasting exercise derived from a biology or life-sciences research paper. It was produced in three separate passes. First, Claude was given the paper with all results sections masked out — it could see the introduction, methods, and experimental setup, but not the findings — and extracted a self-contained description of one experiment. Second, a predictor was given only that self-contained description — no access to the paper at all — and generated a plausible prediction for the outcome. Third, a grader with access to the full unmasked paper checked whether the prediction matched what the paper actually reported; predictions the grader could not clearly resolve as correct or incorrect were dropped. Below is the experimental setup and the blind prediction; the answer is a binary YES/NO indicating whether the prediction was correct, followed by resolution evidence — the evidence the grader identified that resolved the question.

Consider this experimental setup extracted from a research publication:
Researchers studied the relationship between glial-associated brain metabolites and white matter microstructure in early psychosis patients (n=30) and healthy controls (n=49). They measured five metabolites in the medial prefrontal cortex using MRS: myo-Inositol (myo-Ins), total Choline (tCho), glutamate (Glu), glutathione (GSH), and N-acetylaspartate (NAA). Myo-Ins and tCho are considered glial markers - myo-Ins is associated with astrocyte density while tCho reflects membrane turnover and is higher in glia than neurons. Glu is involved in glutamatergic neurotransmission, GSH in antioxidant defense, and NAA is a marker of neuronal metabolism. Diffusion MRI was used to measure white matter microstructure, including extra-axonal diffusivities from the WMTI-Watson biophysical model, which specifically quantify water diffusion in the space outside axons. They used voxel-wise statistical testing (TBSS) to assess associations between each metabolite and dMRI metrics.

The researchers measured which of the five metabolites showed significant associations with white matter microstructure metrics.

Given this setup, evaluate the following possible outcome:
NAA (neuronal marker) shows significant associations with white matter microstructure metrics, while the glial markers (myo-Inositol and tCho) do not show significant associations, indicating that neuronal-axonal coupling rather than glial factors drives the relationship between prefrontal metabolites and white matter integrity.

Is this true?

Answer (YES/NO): NO